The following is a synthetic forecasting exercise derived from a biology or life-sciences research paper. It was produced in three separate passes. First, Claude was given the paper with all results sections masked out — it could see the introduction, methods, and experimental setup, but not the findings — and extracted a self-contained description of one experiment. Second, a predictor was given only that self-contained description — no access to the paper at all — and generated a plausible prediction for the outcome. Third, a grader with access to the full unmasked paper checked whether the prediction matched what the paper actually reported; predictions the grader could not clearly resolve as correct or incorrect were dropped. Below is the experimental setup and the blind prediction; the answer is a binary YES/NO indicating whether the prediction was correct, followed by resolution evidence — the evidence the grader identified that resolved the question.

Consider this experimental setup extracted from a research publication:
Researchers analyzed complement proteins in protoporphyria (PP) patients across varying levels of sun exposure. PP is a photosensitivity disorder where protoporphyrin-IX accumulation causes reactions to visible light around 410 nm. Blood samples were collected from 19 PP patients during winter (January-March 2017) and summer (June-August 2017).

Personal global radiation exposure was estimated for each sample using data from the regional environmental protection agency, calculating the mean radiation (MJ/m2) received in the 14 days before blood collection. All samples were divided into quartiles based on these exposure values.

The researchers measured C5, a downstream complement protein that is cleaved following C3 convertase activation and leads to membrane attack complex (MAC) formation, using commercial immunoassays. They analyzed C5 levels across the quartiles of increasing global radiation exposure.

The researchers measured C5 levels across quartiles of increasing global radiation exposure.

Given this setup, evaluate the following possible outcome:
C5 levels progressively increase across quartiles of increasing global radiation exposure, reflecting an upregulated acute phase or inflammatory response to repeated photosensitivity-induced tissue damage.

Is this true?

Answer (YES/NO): NO